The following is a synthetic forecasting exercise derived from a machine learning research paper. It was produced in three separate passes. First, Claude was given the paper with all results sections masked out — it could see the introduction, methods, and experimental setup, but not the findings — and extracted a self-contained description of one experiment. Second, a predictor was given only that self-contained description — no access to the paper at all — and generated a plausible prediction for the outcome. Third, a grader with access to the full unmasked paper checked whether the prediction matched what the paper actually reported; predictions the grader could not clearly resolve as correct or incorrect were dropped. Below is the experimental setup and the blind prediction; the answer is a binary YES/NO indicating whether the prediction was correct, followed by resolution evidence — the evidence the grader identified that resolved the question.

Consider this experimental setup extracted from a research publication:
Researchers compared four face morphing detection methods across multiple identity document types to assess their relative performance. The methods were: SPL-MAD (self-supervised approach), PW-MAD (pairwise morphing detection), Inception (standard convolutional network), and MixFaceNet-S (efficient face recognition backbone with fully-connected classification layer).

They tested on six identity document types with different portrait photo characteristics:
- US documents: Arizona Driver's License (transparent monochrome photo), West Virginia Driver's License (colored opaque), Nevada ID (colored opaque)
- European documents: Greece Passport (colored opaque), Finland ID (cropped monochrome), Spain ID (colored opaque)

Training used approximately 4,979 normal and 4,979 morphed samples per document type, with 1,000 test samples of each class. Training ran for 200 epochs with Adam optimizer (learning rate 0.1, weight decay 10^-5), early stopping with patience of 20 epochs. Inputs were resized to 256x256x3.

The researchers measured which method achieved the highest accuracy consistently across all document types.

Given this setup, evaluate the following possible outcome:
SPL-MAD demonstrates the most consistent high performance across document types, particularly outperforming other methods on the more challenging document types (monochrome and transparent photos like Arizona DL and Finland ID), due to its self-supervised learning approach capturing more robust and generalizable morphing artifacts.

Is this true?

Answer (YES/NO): NO